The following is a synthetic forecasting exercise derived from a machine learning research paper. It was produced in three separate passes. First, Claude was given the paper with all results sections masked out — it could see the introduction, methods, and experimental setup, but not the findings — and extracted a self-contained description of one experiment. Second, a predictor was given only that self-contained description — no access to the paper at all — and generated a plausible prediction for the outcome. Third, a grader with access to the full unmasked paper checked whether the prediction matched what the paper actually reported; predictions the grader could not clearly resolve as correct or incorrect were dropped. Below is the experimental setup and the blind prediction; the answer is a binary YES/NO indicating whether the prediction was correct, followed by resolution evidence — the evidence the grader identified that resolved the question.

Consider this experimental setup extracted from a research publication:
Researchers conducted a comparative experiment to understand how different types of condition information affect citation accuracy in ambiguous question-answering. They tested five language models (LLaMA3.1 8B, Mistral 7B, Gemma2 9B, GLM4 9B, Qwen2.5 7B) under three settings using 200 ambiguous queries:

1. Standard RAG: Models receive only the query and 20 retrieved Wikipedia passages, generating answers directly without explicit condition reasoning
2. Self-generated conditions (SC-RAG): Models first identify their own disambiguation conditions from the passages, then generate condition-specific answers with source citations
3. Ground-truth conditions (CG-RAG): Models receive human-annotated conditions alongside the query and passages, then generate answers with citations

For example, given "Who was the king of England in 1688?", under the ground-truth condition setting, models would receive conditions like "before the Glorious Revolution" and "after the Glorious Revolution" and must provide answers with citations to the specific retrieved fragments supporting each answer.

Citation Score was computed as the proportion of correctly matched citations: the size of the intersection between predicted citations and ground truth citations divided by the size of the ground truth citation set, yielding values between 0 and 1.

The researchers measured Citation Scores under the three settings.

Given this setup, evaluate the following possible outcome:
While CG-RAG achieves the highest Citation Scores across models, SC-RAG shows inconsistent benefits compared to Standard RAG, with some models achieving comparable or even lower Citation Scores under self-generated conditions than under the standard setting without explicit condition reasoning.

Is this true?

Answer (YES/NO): YES